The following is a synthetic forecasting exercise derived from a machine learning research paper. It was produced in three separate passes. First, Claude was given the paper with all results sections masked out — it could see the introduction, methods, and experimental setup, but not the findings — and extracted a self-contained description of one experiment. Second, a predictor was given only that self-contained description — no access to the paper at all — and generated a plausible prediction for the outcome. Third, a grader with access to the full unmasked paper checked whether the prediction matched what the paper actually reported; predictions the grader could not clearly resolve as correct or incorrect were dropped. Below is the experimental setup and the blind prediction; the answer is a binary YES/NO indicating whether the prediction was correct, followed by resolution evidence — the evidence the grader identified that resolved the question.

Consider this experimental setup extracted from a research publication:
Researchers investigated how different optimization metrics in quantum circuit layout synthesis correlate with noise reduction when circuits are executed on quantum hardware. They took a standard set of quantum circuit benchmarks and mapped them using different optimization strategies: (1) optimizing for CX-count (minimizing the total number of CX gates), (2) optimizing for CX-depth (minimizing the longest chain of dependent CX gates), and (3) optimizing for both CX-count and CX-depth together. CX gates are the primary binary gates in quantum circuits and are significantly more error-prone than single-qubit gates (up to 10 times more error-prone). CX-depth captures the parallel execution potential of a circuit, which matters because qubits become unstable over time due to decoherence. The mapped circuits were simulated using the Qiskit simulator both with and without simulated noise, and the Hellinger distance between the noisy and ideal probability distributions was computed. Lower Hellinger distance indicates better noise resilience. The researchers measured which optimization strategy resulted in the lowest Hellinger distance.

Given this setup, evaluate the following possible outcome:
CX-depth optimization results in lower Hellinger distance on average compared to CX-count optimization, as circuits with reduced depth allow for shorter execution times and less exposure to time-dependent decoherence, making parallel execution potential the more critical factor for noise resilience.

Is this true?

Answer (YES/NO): NO